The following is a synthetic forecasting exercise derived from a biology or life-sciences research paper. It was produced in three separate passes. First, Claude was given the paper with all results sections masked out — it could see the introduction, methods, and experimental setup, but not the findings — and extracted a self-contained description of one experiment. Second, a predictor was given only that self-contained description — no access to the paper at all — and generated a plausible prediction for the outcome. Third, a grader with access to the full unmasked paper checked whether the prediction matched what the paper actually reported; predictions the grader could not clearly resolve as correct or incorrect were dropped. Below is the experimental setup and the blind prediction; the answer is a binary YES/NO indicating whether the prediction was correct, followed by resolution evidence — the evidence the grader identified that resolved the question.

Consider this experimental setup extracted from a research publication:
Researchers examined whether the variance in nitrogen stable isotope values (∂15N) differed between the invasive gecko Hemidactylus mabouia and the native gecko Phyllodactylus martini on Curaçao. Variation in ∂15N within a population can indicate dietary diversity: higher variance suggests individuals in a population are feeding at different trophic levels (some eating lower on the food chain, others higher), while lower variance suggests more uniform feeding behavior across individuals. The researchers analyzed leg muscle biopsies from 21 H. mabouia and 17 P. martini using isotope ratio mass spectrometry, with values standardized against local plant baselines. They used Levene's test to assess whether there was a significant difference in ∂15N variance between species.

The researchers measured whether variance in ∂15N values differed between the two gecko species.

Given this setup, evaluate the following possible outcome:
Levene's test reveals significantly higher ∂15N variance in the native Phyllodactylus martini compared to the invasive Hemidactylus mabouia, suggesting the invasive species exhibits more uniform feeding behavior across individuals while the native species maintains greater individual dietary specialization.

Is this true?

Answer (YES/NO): NO